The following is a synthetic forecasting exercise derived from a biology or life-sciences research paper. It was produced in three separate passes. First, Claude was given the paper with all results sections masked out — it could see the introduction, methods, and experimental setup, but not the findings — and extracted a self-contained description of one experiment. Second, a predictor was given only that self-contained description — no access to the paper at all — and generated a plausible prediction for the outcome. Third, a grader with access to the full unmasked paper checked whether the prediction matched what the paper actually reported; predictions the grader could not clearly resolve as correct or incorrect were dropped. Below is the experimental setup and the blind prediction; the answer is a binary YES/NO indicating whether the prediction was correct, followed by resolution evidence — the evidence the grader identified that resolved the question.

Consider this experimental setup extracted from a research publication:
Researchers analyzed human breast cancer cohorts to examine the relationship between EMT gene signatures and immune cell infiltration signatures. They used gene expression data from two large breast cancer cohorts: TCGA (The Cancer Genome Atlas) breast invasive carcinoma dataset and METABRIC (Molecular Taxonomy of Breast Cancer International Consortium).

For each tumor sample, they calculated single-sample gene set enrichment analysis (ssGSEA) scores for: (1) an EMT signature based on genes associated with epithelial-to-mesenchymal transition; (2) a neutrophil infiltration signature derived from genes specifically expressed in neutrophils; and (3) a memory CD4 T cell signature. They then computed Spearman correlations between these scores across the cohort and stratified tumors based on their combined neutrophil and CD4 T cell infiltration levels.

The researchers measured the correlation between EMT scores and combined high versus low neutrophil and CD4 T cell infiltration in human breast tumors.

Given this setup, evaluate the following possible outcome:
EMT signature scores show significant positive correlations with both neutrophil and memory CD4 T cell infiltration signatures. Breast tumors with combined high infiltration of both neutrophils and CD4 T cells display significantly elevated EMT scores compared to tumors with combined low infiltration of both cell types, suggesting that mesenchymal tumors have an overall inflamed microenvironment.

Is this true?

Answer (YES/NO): YES